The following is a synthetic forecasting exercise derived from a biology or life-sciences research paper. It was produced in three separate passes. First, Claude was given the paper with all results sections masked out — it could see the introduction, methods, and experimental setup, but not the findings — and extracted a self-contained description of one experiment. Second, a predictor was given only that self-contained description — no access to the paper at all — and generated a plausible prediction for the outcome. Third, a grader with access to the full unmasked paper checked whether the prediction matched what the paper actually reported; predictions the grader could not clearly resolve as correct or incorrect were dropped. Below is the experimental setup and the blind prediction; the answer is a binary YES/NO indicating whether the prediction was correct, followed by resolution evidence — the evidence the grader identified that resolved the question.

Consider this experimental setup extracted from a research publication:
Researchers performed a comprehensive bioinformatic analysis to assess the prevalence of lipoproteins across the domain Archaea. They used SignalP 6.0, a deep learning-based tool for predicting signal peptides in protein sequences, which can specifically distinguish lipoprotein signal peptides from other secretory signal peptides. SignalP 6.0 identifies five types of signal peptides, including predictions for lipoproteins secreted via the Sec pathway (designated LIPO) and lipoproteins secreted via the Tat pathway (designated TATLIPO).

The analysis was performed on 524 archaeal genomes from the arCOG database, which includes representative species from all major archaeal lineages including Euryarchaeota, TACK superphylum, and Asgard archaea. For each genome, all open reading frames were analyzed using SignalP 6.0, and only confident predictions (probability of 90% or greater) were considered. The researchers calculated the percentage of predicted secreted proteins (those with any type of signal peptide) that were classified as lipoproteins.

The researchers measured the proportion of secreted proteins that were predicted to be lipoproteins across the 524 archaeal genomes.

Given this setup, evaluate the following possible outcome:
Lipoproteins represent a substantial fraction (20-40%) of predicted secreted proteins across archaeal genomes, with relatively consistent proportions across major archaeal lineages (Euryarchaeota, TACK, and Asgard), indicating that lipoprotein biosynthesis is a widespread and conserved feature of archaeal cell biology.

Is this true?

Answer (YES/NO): NO